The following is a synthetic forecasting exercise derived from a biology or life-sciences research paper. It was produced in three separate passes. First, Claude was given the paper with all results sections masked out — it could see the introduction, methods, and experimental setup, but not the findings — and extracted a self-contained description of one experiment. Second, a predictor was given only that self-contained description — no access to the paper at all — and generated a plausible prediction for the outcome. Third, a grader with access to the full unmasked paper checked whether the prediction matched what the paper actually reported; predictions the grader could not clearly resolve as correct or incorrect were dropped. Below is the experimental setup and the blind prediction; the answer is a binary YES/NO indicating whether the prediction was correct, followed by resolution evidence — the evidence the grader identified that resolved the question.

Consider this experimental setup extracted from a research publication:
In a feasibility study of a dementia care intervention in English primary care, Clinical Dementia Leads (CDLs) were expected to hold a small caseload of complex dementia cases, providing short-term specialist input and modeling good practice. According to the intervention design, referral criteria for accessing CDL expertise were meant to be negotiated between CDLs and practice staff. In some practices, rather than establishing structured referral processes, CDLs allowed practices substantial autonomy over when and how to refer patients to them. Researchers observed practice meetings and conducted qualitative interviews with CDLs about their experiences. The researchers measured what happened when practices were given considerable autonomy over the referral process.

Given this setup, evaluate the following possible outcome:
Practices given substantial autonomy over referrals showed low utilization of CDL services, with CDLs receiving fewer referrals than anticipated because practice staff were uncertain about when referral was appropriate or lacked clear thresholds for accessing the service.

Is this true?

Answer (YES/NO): NO